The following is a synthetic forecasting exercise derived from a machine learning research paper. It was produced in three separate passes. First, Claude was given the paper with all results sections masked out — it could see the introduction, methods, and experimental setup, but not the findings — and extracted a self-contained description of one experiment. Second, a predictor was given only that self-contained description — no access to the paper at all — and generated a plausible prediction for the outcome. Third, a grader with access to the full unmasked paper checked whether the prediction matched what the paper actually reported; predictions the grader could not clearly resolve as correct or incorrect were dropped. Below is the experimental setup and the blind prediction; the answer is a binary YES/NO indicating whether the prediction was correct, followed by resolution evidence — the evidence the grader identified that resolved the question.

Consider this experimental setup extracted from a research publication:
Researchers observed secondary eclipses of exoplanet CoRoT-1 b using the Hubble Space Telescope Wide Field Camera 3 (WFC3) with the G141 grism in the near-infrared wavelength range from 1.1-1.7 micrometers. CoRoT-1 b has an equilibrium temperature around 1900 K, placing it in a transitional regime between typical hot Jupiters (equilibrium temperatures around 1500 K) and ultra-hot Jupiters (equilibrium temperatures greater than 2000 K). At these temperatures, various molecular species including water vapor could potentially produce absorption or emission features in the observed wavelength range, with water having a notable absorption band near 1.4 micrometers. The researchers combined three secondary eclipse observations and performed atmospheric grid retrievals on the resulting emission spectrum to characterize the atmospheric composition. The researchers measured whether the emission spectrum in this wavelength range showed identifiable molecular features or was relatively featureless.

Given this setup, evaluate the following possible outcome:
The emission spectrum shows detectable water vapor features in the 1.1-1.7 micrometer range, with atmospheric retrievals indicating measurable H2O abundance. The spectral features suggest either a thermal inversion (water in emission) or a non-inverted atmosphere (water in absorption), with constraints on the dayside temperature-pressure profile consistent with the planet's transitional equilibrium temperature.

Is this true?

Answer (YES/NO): NO